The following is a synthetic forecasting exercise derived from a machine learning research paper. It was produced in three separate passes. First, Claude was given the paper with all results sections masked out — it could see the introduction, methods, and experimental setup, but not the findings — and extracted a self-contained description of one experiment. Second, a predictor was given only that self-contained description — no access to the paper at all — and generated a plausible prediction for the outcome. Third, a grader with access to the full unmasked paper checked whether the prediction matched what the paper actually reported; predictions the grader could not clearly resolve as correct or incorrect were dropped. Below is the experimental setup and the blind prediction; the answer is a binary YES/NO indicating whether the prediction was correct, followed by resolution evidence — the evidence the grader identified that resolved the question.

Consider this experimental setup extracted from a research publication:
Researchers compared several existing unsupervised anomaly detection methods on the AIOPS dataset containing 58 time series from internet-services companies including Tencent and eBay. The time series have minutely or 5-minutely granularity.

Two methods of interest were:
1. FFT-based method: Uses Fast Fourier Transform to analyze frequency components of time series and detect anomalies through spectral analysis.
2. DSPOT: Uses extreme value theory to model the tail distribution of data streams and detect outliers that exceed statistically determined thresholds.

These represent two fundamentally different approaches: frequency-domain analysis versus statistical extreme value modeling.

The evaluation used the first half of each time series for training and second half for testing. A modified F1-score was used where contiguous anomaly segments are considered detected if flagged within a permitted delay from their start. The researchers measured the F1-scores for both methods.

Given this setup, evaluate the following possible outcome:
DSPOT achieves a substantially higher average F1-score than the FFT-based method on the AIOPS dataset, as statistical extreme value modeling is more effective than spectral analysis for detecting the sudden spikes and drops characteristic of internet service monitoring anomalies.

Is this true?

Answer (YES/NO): NO